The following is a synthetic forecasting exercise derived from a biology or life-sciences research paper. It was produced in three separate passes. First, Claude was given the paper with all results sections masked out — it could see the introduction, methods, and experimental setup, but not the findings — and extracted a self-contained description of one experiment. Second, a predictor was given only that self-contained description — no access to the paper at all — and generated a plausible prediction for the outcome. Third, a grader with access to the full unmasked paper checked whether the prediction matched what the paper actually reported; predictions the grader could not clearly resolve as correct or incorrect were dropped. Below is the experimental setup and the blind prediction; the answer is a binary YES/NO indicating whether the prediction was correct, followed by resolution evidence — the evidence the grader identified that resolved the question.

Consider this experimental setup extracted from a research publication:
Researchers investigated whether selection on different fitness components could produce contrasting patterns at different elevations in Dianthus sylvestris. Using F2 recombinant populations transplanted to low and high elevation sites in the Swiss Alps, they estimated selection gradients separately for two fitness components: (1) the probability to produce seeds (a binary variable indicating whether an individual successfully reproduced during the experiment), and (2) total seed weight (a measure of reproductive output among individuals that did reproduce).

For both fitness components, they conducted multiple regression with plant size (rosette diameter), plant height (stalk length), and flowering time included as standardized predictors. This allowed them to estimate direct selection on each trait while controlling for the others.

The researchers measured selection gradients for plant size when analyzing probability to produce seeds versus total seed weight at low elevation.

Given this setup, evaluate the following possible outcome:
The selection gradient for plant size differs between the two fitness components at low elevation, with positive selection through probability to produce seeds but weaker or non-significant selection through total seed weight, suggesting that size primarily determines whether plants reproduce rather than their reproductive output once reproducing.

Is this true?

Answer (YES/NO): NO